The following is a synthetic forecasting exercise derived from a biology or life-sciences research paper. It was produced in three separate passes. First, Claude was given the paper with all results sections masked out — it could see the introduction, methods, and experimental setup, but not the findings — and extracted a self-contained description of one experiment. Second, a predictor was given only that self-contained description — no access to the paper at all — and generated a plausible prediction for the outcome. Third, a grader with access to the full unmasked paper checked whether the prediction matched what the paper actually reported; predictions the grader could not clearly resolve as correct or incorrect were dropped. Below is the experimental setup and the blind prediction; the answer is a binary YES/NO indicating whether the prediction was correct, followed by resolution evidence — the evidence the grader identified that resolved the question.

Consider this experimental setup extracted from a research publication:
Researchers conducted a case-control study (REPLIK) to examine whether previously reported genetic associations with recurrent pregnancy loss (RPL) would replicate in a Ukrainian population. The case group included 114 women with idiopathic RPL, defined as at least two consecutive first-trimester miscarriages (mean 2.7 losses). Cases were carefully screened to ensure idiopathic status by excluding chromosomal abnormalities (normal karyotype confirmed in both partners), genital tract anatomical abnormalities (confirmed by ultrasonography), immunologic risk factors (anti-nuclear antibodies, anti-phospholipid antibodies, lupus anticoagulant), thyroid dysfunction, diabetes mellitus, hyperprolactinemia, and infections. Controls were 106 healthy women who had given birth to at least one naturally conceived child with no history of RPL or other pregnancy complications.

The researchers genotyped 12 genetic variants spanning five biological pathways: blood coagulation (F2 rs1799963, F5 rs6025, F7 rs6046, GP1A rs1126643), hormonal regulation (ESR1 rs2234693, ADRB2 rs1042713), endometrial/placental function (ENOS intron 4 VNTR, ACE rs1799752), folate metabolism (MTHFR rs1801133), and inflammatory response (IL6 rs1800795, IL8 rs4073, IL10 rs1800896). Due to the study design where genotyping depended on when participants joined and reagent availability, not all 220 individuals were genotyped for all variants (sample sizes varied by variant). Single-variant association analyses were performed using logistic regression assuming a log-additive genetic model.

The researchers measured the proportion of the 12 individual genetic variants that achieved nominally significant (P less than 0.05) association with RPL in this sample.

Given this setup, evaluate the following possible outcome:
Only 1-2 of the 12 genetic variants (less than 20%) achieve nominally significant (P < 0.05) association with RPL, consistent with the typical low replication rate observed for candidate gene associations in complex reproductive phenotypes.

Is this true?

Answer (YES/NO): YES